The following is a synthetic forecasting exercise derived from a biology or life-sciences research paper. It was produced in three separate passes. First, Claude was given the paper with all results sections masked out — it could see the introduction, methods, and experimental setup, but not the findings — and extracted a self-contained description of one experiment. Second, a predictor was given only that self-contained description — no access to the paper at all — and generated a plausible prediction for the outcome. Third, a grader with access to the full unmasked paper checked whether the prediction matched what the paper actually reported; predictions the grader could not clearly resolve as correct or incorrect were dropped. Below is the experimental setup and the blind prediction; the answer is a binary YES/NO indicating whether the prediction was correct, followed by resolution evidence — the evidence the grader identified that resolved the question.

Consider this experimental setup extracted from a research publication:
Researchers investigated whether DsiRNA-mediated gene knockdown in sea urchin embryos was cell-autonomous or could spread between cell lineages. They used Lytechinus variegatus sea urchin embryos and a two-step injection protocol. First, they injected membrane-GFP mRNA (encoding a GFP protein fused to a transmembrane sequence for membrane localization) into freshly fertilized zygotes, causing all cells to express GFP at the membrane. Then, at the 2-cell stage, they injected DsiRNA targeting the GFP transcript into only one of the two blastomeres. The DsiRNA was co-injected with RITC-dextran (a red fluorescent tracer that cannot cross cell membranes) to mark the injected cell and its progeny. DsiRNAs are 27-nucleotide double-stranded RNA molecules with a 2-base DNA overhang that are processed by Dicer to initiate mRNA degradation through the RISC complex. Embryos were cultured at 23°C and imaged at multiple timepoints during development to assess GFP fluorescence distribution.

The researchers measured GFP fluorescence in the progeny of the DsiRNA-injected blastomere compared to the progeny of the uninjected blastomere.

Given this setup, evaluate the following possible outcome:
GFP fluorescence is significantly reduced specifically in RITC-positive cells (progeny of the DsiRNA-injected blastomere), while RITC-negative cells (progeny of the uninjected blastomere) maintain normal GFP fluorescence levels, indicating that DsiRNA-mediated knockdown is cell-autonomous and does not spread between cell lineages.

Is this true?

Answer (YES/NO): YES